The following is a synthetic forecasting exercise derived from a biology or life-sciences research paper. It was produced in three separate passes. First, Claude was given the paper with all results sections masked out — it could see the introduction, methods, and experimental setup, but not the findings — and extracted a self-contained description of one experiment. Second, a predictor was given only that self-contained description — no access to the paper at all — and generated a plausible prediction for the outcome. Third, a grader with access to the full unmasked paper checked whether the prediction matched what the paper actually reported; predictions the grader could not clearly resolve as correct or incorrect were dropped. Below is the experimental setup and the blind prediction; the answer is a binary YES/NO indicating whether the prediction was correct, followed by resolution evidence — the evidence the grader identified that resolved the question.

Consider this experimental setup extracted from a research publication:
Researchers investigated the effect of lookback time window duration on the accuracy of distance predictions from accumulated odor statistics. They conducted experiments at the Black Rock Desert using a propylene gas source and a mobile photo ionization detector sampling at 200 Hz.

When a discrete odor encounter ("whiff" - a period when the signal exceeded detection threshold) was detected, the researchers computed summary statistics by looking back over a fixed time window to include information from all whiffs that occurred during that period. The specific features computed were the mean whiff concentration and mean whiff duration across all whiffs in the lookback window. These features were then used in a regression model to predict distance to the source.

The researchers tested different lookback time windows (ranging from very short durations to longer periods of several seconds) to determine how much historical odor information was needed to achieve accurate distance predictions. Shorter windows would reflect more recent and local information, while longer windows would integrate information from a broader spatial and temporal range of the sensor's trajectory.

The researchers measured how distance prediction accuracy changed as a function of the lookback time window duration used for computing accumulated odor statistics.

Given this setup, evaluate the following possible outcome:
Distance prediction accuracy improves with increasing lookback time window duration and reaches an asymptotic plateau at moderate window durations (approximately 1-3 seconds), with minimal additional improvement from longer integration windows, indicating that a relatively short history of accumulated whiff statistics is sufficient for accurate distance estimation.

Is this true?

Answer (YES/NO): NO